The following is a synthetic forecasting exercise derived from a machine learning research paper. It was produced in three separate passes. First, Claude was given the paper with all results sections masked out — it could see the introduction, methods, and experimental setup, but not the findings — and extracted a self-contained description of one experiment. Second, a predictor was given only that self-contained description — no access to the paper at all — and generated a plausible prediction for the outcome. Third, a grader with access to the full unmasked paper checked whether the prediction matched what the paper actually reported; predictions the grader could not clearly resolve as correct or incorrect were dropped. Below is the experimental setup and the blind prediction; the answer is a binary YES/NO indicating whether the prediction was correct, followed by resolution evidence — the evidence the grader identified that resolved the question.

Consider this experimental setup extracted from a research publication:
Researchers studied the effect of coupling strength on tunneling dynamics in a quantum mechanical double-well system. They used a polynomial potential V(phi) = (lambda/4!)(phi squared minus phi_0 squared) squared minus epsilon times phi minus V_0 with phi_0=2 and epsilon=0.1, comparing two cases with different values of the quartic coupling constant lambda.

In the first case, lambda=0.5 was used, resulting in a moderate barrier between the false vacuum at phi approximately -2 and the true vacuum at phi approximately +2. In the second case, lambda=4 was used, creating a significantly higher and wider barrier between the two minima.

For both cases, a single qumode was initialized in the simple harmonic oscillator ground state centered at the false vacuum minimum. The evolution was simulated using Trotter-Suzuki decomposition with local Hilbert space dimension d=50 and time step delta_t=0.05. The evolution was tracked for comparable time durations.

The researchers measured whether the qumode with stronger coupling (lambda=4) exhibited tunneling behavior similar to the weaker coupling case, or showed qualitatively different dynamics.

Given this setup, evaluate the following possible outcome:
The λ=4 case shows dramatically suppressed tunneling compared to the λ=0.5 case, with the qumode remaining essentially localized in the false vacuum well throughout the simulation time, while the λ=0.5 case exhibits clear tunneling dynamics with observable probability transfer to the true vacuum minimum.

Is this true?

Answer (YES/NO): YES